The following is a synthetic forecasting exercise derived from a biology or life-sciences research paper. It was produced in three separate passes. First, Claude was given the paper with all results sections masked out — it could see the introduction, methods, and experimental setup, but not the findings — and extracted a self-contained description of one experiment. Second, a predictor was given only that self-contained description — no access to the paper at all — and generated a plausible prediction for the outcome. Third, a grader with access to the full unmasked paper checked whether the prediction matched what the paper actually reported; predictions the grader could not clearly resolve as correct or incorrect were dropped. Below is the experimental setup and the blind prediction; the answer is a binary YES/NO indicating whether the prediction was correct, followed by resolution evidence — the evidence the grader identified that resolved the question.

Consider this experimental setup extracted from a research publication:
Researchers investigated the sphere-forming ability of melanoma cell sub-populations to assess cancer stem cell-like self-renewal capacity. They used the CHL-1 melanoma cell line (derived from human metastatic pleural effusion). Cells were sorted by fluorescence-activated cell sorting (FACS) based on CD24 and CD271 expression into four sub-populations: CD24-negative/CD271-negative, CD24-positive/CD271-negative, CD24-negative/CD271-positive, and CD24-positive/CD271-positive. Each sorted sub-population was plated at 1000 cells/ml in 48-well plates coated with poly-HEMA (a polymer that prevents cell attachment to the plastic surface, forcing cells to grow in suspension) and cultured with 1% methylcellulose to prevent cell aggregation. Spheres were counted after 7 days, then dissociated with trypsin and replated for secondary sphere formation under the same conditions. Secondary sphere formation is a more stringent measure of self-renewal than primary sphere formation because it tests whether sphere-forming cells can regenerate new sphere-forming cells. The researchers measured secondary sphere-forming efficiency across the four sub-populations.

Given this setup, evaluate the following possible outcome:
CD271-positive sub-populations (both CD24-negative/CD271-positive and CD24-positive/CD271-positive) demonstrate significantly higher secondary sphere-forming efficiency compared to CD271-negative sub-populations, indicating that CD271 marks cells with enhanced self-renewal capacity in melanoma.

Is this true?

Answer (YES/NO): NO